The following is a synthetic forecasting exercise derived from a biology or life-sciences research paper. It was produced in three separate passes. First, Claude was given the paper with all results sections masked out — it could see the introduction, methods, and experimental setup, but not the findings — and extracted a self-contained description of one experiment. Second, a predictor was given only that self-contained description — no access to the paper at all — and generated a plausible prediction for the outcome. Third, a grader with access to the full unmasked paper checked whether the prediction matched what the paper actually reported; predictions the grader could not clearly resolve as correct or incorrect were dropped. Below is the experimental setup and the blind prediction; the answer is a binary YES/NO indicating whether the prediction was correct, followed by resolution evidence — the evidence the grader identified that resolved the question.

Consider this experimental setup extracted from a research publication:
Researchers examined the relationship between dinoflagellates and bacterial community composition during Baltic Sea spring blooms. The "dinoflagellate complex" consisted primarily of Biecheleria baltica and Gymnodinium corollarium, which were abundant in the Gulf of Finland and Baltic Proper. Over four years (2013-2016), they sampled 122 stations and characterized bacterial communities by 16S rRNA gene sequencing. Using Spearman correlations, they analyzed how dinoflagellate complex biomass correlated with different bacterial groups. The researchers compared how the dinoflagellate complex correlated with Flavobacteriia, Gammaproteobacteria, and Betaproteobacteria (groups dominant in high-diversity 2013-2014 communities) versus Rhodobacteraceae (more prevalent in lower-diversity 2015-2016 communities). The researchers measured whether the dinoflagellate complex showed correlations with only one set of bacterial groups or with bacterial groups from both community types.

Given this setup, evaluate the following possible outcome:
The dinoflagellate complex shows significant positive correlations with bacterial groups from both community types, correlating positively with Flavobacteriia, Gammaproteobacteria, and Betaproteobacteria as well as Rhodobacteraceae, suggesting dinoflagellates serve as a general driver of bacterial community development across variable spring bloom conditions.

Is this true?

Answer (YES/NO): YES